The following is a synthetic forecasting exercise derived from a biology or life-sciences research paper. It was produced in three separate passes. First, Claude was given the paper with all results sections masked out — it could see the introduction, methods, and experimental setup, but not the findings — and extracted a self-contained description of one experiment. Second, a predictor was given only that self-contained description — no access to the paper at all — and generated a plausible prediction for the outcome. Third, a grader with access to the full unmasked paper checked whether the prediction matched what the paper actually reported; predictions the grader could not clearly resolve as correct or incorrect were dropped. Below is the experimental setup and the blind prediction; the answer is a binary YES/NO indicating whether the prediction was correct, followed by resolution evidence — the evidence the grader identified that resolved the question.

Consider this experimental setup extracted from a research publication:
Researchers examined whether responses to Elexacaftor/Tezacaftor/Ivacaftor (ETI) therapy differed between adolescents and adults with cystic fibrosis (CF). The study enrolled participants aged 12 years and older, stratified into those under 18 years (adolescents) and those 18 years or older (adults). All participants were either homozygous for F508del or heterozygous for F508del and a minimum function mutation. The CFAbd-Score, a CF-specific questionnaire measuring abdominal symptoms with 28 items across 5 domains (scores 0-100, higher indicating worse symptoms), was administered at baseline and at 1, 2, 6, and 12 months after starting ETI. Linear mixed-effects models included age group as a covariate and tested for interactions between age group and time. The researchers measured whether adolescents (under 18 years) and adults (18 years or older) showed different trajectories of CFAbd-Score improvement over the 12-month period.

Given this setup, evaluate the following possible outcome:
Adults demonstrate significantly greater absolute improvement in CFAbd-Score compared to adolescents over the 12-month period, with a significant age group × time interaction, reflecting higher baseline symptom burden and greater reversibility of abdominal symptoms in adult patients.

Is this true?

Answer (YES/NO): NO